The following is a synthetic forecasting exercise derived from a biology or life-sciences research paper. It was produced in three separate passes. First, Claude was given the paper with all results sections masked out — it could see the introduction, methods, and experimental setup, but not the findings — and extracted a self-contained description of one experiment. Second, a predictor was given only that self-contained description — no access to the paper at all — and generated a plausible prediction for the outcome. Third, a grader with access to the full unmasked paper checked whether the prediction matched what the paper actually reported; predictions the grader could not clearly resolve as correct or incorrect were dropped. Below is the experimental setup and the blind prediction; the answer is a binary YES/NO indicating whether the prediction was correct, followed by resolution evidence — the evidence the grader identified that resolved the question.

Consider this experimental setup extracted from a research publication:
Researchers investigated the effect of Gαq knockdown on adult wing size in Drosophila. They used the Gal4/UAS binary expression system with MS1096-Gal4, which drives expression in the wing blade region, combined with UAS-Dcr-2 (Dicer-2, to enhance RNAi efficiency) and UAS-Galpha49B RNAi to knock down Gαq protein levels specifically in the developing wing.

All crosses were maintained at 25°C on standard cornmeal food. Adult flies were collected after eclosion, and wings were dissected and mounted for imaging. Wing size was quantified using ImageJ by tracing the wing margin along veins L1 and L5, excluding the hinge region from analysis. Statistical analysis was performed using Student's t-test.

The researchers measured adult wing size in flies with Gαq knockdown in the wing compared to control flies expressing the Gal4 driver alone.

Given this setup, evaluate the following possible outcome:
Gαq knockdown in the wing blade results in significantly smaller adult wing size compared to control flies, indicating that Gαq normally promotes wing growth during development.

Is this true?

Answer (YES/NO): YES